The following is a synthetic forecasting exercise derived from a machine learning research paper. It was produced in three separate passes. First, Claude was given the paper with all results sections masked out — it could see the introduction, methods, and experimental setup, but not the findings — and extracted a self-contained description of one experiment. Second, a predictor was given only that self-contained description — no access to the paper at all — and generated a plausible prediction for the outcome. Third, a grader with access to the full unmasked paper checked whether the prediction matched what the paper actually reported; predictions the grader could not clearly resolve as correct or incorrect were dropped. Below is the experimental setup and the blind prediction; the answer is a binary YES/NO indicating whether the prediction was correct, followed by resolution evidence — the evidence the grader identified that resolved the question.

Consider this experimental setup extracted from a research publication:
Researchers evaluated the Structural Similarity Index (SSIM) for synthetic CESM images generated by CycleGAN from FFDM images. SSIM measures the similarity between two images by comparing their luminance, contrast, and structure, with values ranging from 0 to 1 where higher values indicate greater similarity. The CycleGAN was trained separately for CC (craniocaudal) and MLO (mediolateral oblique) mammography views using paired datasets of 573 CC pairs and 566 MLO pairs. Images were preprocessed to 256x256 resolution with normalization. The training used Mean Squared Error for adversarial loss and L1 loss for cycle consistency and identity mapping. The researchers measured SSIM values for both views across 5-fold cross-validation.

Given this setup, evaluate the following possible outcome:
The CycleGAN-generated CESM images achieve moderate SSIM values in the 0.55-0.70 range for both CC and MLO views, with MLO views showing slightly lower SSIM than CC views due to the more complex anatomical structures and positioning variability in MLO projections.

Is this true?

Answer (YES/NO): NO